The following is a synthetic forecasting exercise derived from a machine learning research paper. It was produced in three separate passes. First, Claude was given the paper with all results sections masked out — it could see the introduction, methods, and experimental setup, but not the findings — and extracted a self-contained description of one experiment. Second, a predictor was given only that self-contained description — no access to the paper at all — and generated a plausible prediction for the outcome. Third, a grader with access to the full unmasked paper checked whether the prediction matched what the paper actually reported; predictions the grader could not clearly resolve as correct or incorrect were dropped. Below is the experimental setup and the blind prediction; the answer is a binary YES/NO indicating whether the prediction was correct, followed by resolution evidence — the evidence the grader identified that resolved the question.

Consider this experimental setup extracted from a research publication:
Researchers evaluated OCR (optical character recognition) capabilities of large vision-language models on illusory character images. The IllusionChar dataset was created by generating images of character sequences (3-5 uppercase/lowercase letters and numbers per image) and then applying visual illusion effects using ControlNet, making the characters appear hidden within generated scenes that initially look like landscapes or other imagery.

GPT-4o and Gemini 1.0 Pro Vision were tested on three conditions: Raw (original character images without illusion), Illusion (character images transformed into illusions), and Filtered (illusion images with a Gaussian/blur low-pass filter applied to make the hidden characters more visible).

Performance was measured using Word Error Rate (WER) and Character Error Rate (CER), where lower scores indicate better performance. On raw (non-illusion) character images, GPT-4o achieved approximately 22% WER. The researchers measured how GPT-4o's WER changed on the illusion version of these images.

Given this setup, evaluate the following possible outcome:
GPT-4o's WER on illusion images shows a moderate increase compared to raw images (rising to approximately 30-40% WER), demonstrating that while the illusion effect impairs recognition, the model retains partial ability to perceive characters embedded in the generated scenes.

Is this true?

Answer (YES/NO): NO